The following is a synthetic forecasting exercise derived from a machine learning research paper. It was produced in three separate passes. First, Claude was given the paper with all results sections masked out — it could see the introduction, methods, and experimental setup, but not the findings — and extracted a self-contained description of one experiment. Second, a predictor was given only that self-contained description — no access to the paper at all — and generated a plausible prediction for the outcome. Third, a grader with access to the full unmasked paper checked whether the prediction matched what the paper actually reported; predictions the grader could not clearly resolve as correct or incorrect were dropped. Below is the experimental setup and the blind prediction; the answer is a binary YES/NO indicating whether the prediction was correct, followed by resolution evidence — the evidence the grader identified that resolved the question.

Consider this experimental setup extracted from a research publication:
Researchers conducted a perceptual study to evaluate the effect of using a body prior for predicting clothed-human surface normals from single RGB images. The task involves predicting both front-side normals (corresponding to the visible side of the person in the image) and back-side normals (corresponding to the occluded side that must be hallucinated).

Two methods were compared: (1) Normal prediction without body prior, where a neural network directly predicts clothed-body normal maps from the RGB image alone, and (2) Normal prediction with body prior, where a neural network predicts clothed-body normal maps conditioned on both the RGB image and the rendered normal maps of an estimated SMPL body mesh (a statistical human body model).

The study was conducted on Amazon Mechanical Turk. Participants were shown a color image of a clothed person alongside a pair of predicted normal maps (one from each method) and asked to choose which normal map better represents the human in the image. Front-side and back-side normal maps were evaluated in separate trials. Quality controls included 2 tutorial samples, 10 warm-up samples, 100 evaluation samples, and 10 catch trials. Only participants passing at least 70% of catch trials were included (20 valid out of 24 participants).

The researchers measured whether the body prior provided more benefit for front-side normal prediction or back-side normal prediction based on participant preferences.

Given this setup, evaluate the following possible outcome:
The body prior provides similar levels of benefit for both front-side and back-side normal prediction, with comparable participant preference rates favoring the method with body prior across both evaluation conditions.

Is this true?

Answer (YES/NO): NO